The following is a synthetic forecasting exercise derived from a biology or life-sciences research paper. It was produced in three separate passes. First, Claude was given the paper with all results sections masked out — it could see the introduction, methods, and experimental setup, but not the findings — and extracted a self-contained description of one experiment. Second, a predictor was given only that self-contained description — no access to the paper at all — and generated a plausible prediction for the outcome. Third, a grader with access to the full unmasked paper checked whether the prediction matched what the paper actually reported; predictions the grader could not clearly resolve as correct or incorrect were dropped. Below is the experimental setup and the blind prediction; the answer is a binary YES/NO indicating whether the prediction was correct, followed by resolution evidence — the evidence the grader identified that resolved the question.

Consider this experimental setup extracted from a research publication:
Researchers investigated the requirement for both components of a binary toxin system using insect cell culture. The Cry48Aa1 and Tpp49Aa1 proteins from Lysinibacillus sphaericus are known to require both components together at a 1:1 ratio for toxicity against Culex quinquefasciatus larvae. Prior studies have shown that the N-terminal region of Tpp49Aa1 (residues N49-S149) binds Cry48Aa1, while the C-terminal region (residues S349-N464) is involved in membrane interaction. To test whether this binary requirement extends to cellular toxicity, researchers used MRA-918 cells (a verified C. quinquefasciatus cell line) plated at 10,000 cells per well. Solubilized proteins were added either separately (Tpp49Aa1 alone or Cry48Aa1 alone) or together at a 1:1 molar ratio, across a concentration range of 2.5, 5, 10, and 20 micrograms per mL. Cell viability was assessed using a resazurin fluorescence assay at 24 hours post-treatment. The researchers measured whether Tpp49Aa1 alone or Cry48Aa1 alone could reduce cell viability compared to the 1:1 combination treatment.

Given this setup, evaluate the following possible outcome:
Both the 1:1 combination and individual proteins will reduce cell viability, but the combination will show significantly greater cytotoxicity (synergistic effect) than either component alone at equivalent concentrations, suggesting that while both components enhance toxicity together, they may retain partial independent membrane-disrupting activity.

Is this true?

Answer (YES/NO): YES